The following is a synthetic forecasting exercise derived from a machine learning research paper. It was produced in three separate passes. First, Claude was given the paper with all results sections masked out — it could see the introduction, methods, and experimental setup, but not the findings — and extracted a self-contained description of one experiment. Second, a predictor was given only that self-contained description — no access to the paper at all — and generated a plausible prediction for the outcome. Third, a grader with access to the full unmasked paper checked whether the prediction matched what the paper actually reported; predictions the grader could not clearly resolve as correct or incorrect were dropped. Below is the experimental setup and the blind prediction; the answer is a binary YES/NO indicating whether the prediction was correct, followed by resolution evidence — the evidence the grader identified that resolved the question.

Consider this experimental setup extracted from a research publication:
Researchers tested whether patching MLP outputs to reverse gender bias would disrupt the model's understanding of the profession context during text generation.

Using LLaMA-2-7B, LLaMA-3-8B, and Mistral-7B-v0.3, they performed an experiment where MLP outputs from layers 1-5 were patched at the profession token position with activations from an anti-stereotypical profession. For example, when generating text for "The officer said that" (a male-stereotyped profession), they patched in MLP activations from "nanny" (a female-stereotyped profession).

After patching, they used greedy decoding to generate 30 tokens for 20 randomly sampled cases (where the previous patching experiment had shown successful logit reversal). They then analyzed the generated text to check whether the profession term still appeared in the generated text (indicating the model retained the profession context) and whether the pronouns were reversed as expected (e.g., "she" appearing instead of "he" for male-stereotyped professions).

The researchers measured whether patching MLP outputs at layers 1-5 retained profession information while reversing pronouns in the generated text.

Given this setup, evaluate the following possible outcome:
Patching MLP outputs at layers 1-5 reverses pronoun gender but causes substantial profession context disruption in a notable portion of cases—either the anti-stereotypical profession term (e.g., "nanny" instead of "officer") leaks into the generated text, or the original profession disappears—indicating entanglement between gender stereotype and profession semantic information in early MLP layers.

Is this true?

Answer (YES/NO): NO